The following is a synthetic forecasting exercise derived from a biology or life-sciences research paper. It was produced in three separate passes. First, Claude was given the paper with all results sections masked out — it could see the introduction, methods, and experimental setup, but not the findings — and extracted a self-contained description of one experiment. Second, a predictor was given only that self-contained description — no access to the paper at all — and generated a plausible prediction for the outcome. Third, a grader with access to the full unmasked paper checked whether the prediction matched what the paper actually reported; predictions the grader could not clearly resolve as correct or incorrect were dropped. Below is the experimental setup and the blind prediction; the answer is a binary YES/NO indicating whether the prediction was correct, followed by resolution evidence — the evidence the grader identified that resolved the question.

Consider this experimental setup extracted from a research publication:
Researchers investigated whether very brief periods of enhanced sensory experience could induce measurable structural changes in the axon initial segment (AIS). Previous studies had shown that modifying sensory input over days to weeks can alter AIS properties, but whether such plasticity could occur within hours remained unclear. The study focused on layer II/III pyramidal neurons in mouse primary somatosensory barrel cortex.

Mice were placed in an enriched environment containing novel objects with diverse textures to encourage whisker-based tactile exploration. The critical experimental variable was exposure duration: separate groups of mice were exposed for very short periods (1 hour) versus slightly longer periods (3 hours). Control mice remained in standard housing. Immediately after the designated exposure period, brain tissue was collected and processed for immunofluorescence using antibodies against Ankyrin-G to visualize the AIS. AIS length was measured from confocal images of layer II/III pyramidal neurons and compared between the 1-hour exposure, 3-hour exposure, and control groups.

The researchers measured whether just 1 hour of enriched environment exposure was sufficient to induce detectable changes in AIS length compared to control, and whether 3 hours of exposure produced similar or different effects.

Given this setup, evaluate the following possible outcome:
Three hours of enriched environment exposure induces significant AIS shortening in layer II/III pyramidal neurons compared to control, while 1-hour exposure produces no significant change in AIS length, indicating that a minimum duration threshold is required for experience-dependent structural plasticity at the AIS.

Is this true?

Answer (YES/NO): NO